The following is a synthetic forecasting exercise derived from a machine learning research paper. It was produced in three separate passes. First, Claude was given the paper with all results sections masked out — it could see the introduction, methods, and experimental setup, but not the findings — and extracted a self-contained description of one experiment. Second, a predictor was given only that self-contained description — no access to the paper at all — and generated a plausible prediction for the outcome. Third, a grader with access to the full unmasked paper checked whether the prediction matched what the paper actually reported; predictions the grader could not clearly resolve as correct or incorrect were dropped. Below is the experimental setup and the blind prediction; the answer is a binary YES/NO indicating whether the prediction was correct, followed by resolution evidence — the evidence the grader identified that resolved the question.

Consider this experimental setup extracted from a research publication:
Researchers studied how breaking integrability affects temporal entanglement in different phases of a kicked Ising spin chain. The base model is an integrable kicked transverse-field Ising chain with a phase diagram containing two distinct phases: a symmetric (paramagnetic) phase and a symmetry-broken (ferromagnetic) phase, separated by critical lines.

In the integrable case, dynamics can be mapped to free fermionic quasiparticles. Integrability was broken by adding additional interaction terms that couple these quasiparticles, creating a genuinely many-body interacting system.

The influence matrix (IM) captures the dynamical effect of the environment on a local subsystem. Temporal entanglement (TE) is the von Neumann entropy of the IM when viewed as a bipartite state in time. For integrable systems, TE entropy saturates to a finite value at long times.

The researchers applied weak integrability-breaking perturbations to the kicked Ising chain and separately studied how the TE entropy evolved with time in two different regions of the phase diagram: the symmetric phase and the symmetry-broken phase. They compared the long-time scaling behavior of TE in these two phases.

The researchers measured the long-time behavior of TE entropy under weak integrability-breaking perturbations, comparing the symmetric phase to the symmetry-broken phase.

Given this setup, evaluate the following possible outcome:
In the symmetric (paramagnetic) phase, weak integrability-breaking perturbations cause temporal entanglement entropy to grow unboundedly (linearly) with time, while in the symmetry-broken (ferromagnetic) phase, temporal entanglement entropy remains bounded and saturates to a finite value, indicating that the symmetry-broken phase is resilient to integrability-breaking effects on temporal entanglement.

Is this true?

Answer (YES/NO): NO